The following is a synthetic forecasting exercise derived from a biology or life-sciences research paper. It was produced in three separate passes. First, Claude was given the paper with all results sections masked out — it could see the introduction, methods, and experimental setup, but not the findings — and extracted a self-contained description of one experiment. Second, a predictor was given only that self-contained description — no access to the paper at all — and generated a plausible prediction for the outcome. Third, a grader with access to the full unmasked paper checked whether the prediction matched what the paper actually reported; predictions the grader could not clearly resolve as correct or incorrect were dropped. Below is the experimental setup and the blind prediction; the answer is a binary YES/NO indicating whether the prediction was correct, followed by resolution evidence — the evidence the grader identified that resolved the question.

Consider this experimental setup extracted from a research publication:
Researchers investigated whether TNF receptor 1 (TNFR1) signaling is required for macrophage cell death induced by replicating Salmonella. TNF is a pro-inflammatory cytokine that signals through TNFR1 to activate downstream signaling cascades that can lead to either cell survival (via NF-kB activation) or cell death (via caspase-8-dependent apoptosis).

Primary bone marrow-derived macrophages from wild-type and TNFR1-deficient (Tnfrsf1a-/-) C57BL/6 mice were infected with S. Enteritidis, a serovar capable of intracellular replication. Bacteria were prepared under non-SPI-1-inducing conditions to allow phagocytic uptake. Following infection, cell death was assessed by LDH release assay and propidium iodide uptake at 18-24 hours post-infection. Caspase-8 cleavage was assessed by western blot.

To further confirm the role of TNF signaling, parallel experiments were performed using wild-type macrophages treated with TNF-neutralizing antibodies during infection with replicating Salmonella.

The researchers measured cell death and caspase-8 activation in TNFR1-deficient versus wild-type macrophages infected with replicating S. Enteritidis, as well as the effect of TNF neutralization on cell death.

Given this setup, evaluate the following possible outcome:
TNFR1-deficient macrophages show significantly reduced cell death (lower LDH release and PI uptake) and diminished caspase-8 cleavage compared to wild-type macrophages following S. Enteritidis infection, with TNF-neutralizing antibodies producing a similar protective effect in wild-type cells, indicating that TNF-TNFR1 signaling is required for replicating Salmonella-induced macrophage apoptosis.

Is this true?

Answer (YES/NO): NO